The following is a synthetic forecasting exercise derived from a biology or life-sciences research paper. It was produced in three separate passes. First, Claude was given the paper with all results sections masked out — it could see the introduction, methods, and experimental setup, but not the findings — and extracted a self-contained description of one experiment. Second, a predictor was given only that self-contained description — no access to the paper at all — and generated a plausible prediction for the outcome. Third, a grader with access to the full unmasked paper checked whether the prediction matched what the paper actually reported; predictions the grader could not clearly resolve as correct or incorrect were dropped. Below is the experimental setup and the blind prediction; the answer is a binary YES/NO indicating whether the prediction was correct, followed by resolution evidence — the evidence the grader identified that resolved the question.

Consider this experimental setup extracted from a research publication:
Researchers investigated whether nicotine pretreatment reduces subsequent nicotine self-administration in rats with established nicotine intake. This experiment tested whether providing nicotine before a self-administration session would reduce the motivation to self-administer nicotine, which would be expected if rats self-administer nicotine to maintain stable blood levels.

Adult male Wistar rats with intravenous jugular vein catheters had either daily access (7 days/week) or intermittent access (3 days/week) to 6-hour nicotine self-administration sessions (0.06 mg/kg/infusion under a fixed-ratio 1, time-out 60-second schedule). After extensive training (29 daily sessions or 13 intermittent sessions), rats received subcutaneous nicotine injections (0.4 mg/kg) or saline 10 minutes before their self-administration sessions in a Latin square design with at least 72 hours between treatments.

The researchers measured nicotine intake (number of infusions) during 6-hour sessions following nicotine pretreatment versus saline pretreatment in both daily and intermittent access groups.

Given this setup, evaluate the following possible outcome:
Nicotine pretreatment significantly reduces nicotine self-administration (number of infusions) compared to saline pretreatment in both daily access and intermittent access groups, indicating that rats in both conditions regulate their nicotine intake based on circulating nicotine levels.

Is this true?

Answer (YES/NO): YES